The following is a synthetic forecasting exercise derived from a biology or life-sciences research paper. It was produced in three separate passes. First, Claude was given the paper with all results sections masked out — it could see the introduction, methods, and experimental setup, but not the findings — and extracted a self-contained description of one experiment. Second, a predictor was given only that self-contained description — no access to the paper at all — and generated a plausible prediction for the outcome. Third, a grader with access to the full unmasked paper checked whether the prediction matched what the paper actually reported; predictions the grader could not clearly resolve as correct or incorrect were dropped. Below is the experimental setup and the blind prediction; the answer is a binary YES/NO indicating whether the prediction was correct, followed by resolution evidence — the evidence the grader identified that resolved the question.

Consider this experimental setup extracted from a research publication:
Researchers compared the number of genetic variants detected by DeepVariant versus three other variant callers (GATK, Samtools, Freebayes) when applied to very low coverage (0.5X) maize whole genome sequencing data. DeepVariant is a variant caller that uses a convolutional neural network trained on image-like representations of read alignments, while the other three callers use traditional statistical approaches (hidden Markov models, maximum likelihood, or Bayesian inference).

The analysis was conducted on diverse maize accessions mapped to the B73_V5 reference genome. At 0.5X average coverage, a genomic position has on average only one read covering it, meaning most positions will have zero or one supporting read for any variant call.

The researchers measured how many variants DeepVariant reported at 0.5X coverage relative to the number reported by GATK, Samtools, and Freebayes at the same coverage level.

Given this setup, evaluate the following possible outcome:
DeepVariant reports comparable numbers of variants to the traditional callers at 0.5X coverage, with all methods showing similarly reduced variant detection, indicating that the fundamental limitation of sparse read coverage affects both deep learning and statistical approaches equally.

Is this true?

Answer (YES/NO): NO